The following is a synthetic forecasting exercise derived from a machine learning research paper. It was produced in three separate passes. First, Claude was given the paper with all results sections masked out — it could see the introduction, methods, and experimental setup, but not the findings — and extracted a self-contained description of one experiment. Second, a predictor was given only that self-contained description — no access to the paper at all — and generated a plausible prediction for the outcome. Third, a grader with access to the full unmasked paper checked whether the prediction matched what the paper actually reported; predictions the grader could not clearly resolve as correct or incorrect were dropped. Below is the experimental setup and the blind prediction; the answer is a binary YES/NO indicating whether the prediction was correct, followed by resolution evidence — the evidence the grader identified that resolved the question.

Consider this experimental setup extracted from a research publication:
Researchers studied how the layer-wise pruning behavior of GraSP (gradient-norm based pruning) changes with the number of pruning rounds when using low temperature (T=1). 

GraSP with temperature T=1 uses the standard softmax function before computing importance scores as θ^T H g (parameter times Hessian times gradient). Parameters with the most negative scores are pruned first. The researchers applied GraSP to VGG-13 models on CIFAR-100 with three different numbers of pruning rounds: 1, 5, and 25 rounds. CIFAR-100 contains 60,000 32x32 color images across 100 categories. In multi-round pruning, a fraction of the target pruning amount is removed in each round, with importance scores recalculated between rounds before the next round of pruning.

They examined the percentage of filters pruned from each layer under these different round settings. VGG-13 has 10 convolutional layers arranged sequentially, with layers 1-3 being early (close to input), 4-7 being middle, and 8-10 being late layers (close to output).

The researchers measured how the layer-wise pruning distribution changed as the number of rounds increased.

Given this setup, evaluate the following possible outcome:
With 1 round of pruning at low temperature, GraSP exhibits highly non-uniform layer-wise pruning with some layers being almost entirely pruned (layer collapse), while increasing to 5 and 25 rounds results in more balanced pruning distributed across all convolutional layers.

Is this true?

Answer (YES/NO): NO